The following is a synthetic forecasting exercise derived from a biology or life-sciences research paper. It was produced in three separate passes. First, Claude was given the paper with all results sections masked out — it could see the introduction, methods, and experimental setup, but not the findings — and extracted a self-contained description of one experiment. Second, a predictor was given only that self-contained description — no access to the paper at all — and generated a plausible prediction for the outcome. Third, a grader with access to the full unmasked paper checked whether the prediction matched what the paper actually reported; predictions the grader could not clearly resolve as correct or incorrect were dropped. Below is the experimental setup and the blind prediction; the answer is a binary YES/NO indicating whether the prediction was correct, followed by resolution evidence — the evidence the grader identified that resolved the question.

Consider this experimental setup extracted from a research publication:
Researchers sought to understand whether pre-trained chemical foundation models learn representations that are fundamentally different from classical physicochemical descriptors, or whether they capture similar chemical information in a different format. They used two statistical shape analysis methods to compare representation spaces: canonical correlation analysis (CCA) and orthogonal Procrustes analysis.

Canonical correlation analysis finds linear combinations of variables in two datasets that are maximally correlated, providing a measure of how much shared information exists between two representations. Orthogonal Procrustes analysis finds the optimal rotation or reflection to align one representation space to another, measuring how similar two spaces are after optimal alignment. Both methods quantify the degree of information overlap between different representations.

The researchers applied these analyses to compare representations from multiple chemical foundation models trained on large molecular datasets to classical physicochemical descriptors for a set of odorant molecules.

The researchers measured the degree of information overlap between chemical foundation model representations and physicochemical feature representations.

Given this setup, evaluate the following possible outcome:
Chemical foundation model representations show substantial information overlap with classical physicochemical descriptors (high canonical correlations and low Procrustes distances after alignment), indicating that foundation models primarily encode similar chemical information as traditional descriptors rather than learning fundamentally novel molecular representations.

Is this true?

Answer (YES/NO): YES